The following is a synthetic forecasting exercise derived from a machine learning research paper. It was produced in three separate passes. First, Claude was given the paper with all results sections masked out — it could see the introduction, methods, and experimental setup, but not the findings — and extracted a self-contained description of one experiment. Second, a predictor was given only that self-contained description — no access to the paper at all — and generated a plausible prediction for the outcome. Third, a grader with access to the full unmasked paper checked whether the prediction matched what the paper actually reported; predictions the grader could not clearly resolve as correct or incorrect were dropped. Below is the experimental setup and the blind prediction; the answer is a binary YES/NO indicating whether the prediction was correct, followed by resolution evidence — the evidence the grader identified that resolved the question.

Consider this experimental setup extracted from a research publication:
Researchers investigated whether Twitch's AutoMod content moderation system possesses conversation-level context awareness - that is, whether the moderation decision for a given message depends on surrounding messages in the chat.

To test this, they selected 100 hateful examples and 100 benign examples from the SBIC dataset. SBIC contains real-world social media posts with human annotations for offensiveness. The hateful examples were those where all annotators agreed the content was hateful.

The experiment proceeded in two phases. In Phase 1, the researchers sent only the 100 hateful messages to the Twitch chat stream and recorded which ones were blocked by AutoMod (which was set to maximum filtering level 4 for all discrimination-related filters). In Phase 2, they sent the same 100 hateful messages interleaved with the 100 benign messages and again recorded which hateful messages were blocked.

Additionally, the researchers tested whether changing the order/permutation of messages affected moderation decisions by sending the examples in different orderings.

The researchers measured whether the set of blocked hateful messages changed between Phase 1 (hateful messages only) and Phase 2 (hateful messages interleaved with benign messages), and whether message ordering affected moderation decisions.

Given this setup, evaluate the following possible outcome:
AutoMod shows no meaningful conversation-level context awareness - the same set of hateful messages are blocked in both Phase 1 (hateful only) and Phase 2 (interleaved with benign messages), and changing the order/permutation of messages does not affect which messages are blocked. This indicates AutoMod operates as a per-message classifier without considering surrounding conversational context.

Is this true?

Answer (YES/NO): YES